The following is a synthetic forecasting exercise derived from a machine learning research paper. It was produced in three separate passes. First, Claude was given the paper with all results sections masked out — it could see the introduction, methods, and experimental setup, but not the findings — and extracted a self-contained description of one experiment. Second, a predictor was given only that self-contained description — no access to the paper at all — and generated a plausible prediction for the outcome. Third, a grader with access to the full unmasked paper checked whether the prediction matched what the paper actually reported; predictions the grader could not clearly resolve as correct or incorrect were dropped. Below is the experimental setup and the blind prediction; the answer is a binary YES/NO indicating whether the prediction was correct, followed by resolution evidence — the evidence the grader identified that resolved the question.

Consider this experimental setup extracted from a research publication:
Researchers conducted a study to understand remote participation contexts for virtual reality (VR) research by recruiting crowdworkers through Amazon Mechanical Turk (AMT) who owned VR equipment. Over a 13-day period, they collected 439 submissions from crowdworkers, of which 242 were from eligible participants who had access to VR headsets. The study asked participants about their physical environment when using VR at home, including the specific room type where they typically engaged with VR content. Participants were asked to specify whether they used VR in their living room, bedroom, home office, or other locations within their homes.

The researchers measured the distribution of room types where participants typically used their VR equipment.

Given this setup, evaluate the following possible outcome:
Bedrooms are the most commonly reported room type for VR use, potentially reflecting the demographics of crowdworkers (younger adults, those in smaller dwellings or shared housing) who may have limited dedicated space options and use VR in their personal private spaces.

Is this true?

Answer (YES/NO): NO